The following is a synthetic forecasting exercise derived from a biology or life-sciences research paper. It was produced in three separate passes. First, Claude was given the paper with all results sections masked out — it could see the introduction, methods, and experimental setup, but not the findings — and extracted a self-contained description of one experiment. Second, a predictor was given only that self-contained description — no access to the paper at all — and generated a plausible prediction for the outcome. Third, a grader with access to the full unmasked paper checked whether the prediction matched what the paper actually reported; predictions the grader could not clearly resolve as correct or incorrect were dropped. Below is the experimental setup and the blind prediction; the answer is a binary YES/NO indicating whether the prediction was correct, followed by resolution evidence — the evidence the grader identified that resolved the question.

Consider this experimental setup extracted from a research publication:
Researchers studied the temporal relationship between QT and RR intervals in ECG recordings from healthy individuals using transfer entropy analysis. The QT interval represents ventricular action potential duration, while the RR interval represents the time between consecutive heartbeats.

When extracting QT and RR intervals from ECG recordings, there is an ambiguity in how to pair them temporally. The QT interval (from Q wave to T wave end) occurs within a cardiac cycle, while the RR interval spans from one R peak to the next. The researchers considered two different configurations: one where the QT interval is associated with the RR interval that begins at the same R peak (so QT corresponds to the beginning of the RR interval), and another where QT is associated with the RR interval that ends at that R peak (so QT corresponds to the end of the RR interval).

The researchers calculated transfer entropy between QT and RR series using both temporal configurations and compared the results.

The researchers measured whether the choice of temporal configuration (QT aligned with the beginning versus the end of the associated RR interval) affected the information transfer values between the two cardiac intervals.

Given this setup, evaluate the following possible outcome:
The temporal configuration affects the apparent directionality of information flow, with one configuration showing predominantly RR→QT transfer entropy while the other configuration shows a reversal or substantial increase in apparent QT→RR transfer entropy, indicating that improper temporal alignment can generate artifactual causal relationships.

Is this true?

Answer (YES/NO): NO